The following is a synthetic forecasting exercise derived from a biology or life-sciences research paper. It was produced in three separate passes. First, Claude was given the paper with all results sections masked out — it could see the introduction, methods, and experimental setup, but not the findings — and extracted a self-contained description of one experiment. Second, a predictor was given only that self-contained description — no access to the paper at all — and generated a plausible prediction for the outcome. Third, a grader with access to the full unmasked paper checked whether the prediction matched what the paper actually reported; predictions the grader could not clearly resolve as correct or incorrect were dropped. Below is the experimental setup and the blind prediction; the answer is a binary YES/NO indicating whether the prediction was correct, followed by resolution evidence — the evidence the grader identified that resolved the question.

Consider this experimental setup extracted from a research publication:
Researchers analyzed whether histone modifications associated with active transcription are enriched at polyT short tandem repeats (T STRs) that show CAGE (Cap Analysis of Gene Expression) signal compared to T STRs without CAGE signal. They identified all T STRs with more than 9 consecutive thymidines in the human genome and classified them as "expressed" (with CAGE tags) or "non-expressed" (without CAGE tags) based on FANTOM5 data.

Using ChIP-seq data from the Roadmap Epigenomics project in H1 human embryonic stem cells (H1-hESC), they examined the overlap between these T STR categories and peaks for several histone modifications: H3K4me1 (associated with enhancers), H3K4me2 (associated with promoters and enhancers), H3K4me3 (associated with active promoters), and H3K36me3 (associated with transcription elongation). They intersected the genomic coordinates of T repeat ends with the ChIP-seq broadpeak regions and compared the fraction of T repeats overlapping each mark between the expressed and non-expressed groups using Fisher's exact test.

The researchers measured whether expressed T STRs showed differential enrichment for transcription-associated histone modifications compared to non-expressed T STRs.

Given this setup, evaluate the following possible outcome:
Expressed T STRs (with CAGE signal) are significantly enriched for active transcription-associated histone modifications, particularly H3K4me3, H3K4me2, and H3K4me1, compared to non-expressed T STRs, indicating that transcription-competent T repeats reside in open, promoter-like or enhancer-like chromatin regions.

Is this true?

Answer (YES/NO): NO